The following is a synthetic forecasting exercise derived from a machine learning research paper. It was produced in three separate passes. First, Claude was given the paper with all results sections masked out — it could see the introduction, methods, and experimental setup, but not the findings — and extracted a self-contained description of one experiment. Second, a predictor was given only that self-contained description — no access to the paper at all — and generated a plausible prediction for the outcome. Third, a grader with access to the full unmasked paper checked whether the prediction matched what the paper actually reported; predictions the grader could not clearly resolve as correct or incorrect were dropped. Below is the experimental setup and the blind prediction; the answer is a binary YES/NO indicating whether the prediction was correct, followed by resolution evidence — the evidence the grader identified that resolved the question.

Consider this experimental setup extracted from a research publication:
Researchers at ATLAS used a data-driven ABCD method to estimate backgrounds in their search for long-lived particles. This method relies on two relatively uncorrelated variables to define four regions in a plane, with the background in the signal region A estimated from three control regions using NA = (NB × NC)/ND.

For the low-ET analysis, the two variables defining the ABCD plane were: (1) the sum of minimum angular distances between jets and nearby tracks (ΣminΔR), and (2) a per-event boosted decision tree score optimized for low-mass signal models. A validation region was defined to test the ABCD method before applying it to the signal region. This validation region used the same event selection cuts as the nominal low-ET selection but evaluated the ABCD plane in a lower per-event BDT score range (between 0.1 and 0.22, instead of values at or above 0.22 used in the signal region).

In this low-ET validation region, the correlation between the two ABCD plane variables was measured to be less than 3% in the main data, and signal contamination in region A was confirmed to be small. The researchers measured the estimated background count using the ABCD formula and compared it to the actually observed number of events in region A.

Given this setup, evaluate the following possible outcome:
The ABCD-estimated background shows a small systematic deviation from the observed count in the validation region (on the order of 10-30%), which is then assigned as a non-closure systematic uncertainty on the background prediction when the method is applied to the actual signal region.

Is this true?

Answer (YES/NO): NO